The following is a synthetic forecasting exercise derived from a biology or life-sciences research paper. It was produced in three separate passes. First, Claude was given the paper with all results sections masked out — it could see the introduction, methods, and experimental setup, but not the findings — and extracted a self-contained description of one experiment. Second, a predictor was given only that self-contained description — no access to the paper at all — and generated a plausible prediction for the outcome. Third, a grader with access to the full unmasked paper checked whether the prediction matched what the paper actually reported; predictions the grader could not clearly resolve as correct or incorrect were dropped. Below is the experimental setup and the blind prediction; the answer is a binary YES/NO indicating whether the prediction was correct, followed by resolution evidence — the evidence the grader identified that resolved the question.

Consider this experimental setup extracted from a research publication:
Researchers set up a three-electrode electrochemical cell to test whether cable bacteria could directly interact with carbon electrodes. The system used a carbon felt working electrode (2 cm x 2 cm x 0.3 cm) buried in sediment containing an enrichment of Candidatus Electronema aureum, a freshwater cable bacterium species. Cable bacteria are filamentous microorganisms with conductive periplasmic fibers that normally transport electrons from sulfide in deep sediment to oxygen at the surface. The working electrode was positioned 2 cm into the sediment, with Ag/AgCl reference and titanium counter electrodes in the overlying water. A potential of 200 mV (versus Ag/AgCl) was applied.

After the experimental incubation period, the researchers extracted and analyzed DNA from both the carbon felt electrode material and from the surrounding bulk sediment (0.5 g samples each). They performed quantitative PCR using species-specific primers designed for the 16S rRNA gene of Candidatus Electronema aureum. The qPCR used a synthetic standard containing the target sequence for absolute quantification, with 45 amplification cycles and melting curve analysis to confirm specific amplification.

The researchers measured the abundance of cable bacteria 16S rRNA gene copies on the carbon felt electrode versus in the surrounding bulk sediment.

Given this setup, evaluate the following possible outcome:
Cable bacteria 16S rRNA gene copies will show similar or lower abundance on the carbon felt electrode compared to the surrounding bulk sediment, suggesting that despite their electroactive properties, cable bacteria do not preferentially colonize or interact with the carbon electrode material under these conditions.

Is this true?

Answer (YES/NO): NO